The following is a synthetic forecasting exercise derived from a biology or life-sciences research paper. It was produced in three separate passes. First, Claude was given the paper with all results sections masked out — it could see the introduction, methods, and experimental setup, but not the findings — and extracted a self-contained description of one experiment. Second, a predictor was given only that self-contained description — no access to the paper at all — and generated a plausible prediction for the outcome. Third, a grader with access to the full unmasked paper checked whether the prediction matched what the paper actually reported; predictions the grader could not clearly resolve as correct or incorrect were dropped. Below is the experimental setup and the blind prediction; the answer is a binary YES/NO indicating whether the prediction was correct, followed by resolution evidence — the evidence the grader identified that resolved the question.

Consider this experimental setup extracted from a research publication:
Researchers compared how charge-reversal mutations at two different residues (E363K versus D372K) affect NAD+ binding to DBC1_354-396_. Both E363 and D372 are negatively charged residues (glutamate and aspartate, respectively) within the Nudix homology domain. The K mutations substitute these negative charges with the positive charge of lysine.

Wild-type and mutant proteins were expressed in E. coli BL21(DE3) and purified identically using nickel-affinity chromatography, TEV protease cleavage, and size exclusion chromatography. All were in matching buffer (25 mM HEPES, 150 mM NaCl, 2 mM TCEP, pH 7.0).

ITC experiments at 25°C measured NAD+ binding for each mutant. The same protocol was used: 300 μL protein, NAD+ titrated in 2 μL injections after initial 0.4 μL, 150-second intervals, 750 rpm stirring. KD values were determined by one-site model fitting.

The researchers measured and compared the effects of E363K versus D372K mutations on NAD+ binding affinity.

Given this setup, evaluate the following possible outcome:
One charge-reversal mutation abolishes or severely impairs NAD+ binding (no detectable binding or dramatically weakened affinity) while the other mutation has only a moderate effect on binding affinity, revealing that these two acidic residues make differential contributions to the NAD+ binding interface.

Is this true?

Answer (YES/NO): NO